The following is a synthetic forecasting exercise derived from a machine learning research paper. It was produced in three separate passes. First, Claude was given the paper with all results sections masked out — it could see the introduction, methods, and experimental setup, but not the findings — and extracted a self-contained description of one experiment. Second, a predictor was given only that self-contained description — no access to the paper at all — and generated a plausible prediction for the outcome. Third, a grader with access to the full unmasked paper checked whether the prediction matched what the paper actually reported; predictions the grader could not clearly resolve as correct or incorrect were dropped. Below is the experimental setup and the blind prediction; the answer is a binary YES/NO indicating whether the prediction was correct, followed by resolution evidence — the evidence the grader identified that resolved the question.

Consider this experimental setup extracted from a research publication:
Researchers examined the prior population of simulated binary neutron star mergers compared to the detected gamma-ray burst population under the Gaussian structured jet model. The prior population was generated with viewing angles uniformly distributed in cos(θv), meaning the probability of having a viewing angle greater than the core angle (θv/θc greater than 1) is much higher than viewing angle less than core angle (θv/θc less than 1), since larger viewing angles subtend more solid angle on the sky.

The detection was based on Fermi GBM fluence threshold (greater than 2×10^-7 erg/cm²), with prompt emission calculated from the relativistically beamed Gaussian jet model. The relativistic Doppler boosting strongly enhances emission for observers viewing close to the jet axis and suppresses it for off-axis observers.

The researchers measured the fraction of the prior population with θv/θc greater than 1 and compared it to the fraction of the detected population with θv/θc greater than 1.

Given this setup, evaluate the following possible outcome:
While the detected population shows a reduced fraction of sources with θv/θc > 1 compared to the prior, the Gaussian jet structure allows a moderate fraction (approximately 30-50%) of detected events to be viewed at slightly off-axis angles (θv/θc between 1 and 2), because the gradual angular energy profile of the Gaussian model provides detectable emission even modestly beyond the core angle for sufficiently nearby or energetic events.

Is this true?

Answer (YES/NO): YES